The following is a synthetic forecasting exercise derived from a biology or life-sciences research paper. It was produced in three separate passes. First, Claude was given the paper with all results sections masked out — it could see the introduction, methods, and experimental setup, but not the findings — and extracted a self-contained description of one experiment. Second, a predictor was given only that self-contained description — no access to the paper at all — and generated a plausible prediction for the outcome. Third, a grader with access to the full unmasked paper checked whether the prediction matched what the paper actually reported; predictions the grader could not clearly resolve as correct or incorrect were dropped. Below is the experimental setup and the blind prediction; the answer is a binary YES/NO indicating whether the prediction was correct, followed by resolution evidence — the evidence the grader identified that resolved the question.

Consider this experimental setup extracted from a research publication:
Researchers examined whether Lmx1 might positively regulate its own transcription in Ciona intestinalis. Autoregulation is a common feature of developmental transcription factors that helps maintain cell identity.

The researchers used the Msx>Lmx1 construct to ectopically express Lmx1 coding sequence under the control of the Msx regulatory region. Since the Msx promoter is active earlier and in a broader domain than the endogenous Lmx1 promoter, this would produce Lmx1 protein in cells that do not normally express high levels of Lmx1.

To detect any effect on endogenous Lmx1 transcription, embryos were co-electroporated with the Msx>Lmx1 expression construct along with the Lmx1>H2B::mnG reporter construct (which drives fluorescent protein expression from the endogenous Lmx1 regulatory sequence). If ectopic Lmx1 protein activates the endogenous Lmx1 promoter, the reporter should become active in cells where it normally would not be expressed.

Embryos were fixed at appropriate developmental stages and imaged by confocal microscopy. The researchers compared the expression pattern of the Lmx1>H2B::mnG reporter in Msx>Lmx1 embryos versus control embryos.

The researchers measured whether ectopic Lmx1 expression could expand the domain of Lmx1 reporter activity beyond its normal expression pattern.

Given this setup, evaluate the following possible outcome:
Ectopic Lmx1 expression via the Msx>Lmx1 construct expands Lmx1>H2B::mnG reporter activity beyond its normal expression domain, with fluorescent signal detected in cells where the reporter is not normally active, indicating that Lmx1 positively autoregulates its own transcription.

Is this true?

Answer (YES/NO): YES